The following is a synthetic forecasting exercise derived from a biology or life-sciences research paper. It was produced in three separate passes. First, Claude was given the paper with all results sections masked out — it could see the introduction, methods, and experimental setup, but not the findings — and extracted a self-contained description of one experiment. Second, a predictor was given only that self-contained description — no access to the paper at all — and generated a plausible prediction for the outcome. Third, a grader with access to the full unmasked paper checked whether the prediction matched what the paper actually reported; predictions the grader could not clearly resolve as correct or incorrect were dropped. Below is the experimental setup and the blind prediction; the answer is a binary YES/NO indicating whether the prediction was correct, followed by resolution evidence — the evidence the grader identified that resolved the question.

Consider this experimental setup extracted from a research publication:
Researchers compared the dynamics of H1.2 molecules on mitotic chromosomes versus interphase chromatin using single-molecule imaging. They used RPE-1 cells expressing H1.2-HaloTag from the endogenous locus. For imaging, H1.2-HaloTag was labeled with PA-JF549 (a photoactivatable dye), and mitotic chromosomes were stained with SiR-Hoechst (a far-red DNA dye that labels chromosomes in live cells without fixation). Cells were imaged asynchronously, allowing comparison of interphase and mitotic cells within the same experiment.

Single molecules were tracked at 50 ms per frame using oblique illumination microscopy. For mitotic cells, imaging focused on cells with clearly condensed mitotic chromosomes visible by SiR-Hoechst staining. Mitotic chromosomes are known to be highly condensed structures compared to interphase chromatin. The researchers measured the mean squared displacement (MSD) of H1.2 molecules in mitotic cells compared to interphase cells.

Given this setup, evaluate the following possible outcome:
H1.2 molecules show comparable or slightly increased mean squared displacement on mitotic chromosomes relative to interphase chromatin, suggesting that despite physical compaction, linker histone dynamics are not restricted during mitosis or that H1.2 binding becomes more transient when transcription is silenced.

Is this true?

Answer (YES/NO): YES